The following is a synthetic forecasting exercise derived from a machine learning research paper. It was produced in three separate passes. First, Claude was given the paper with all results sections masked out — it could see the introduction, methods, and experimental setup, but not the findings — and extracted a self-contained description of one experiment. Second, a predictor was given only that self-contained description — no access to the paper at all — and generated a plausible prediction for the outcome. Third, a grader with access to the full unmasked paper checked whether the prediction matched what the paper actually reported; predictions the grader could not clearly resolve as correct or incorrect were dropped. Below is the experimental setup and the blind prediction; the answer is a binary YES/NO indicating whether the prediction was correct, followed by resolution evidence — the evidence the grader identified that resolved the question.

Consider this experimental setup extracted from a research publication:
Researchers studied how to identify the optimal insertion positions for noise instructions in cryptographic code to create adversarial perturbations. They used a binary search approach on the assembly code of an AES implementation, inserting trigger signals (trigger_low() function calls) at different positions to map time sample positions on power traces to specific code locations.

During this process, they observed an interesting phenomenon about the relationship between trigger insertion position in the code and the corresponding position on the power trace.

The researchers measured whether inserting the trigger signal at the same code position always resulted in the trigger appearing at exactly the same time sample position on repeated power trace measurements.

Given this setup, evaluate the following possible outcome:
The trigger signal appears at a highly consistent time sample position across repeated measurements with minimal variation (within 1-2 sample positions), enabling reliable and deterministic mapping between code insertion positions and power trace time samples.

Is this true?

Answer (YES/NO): NO